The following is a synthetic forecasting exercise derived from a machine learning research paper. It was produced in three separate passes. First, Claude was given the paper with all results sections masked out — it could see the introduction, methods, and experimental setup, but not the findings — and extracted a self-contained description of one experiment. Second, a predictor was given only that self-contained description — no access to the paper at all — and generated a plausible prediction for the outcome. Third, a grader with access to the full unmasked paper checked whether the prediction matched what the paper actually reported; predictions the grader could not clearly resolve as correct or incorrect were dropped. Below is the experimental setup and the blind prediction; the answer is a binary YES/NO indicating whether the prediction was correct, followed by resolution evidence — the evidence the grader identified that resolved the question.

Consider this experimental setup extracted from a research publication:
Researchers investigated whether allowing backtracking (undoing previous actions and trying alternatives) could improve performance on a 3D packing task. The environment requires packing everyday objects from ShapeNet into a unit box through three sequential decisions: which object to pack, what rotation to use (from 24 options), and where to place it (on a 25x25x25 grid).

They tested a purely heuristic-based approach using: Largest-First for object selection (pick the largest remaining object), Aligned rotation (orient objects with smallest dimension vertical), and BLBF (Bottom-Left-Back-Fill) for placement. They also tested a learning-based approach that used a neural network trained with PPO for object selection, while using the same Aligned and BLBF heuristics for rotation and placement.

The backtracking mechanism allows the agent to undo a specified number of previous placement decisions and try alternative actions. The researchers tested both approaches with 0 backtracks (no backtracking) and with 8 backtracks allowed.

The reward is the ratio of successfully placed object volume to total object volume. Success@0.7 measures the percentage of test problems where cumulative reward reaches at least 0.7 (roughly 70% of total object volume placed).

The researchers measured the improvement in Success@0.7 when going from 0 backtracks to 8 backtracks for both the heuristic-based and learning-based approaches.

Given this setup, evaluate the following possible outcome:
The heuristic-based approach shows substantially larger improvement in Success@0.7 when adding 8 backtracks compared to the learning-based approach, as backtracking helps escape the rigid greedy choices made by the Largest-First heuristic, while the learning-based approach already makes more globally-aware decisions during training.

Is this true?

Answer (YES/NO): YES